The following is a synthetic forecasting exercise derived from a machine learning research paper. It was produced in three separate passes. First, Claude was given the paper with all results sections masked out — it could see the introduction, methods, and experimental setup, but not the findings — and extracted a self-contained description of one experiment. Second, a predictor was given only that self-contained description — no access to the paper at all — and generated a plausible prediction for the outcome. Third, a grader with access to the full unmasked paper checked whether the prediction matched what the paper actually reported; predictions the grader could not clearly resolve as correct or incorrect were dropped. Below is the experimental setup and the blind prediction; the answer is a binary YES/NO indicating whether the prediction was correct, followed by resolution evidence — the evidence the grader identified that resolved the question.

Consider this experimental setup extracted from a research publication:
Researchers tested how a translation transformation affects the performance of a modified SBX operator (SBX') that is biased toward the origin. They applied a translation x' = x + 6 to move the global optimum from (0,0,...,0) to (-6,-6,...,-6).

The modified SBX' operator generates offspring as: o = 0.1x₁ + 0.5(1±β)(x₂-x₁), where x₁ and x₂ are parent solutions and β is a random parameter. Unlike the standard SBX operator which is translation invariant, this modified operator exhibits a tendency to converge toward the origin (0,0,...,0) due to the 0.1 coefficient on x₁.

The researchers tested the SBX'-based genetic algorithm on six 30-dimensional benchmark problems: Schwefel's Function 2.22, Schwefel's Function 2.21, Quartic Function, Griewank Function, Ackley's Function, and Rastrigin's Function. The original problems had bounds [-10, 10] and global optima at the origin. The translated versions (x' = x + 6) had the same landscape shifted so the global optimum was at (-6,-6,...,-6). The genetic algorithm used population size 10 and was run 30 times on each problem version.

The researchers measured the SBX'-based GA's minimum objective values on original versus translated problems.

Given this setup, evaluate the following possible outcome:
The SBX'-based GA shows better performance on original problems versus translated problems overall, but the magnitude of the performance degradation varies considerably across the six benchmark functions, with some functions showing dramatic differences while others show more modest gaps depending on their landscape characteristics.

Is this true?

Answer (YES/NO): YES